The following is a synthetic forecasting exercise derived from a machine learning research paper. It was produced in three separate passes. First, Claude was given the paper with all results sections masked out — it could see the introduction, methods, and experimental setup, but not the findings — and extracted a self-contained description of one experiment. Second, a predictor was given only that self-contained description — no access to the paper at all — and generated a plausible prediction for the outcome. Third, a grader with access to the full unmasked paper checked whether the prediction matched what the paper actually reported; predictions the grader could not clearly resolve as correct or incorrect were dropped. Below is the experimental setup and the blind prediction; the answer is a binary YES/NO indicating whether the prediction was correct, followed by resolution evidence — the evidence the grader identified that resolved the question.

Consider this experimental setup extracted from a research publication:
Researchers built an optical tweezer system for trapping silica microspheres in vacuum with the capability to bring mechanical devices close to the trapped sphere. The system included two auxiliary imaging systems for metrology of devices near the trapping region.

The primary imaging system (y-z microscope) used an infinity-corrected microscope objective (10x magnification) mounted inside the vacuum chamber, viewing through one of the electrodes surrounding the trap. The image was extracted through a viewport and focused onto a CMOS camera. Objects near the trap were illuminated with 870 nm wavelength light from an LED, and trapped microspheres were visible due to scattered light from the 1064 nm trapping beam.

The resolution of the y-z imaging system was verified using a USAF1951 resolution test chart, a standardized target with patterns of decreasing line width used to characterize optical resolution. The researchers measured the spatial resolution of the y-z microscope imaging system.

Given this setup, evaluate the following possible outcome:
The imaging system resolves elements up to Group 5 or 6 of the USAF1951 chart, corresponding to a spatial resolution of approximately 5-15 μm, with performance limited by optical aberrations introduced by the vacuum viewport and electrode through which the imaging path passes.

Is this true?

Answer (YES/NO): NO